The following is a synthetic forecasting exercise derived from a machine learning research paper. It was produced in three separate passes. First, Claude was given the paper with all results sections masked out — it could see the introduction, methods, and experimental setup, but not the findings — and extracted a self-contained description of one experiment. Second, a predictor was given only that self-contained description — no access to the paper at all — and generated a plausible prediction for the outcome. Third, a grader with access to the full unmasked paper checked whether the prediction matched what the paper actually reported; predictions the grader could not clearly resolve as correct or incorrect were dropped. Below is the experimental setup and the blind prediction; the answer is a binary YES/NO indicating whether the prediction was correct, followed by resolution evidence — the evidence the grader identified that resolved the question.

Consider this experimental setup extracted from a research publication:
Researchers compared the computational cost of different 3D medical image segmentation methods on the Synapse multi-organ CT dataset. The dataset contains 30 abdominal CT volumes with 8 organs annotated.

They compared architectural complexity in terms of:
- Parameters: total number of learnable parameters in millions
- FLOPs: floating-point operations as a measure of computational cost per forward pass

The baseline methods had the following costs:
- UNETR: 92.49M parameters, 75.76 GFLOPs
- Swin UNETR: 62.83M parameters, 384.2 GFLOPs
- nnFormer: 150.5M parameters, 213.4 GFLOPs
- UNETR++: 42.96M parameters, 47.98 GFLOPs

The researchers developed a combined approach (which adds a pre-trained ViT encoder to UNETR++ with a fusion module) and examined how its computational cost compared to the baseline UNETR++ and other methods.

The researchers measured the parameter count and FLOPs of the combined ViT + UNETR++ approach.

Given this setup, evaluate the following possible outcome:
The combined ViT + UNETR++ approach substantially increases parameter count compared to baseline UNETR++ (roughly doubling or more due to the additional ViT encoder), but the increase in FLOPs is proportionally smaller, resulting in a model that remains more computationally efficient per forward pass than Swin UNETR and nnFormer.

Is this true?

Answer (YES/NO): YES